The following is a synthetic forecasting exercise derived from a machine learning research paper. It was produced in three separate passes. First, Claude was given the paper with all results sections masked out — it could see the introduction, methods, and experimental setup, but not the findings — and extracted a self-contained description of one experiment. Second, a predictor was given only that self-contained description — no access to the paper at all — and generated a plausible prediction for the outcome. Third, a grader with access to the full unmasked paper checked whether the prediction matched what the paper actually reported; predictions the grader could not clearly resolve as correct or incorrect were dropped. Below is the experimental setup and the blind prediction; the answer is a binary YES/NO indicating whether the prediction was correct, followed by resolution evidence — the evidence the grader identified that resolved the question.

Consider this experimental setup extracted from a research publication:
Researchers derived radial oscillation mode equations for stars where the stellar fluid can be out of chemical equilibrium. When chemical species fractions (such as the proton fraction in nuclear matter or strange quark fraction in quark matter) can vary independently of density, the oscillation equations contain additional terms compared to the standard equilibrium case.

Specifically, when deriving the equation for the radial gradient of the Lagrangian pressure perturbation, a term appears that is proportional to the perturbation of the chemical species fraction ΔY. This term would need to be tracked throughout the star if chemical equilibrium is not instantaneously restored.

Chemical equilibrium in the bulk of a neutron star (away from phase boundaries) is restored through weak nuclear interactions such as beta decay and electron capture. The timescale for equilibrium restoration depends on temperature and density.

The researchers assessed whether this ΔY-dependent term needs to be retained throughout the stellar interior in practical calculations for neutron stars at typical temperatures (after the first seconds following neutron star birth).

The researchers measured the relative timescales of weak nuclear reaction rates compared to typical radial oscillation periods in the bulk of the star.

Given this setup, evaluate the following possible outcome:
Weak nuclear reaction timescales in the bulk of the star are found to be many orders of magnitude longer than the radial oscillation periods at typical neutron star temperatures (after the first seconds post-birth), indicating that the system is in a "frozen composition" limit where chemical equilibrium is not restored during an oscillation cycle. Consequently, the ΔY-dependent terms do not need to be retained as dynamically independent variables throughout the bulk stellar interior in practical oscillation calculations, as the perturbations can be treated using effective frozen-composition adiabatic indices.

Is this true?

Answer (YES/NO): YES